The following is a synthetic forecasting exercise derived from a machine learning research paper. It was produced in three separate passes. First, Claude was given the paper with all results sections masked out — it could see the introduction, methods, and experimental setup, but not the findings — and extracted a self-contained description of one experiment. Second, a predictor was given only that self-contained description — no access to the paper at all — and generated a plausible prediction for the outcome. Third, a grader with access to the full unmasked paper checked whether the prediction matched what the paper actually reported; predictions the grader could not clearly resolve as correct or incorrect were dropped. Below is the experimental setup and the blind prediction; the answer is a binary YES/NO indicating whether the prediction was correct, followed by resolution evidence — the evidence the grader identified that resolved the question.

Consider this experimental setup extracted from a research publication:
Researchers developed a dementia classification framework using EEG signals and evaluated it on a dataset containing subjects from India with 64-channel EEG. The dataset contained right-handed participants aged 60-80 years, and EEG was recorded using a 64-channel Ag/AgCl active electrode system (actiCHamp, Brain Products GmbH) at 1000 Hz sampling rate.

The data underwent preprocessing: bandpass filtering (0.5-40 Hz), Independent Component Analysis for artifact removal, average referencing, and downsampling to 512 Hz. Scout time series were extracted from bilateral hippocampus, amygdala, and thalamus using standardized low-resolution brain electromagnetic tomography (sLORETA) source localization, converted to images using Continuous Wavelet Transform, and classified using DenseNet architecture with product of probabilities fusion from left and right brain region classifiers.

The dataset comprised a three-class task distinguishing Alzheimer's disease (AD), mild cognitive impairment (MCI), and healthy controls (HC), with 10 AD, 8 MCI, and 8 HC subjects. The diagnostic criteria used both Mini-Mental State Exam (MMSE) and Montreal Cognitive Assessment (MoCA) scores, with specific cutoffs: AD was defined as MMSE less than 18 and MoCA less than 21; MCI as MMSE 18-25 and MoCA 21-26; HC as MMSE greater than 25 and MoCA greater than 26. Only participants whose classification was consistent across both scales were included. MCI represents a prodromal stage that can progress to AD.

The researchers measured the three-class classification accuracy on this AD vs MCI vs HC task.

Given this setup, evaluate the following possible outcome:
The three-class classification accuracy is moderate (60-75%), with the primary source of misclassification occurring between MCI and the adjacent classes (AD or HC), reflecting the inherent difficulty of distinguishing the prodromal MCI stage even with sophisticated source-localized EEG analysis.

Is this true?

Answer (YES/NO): NO